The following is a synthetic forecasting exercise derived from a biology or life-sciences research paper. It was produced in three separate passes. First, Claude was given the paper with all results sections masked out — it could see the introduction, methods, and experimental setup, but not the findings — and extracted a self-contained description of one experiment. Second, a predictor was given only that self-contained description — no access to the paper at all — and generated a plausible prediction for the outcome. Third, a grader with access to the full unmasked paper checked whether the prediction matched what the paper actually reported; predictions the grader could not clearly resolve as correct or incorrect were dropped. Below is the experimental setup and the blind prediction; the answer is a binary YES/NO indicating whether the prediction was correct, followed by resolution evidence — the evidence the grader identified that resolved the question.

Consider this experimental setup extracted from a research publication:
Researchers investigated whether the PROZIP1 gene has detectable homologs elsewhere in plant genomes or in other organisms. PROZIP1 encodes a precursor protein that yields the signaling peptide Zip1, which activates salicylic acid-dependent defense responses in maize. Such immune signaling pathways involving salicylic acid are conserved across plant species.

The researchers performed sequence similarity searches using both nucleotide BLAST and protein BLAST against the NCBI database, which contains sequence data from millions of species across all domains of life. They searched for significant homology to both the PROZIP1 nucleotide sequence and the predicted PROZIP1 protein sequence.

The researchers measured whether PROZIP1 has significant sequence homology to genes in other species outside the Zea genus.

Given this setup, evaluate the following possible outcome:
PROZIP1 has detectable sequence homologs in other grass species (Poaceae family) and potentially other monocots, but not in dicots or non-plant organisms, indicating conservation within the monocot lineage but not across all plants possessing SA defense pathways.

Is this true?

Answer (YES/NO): NO